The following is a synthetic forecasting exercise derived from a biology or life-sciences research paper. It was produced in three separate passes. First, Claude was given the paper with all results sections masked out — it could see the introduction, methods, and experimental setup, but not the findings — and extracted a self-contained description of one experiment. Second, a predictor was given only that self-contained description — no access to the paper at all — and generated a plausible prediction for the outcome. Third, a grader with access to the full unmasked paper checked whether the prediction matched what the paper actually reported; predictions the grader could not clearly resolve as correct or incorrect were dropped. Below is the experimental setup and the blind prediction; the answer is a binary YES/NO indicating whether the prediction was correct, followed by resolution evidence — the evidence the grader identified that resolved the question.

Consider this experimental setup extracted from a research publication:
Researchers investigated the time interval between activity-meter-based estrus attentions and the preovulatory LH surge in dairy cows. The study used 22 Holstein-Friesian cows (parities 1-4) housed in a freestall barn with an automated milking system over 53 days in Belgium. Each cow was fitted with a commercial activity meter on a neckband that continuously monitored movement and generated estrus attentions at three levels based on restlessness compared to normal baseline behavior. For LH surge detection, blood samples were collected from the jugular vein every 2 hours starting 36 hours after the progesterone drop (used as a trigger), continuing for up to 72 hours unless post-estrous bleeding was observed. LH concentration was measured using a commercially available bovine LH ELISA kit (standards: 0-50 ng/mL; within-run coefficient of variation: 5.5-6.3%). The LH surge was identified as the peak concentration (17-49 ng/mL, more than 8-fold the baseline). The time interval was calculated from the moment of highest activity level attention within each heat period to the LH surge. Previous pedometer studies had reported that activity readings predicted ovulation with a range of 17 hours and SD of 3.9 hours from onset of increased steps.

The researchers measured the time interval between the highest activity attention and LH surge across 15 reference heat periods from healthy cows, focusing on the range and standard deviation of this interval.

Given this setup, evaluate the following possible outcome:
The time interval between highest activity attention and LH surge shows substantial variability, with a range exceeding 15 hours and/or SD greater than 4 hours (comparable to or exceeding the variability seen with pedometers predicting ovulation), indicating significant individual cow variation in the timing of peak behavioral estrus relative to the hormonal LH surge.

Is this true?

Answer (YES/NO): YES